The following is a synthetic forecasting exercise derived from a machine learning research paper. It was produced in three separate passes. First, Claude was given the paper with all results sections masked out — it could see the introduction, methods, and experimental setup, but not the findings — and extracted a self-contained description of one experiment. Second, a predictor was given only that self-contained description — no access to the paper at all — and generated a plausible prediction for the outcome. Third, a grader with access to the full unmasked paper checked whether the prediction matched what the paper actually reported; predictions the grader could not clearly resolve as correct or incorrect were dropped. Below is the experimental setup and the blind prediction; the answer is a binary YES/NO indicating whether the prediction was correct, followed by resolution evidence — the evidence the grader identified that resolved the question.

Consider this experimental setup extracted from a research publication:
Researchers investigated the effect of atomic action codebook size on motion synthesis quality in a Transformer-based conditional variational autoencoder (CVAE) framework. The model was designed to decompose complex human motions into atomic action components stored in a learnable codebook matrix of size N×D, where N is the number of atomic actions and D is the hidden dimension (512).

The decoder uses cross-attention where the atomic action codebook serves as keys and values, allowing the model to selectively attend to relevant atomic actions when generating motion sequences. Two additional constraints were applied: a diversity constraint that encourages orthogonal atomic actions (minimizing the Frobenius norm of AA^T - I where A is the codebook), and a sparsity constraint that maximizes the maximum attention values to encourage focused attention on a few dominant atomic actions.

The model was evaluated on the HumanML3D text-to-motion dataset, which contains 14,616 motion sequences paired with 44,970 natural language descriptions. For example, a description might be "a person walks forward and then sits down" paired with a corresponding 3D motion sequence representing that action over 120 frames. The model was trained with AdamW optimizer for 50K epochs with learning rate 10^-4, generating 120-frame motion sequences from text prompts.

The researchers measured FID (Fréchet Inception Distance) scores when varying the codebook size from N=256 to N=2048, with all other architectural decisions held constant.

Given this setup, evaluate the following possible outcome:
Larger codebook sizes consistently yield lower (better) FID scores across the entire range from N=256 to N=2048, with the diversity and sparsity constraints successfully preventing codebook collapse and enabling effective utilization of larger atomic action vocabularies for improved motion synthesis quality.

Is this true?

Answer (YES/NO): NO